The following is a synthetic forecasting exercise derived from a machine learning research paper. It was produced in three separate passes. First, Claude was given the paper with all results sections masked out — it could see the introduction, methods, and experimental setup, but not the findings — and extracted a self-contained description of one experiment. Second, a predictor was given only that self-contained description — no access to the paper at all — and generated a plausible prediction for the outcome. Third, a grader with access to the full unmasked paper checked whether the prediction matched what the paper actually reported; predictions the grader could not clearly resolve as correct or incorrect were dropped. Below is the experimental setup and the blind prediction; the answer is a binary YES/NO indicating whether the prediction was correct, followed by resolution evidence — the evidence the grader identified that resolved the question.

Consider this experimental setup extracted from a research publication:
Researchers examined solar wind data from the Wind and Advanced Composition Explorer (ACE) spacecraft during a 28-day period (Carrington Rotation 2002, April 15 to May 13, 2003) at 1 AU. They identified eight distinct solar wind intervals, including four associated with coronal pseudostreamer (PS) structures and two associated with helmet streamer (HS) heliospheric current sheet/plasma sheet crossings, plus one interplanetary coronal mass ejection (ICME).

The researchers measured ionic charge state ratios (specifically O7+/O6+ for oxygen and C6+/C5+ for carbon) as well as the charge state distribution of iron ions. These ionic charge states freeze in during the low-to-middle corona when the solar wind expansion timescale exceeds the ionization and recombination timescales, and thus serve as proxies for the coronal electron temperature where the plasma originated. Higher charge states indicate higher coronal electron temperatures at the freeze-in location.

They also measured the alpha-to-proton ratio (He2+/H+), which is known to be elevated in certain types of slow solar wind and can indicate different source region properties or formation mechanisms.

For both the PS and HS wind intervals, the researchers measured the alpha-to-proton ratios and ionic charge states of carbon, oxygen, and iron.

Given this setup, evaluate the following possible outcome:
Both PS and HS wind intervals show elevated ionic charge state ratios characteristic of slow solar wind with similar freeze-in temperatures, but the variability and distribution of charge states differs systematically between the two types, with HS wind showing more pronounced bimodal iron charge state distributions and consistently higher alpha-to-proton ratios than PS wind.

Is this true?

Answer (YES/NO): NO